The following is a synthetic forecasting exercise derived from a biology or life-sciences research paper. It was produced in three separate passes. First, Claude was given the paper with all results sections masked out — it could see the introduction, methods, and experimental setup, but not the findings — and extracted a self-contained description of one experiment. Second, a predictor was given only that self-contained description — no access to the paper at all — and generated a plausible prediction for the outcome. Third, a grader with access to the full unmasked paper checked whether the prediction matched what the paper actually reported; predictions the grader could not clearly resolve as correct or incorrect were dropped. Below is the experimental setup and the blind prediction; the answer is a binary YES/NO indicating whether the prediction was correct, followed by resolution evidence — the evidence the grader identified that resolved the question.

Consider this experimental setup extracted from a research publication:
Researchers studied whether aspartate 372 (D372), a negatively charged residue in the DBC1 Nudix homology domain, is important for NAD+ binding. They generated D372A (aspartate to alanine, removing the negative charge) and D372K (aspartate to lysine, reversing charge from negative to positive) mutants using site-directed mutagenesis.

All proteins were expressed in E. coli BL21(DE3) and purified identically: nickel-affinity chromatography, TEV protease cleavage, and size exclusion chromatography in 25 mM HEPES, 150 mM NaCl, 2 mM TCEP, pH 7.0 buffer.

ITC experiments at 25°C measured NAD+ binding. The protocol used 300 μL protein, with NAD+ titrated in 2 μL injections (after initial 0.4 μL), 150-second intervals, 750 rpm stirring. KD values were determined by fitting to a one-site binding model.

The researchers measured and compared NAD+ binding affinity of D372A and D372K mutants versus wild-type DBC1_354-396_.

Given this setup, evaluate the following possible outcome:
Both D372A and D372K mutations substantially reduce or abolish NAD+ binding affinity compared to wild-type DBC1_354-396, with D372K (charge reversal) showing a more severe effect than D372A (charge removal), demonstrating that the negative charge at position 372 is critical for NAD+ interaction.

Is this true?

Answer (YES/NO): NO